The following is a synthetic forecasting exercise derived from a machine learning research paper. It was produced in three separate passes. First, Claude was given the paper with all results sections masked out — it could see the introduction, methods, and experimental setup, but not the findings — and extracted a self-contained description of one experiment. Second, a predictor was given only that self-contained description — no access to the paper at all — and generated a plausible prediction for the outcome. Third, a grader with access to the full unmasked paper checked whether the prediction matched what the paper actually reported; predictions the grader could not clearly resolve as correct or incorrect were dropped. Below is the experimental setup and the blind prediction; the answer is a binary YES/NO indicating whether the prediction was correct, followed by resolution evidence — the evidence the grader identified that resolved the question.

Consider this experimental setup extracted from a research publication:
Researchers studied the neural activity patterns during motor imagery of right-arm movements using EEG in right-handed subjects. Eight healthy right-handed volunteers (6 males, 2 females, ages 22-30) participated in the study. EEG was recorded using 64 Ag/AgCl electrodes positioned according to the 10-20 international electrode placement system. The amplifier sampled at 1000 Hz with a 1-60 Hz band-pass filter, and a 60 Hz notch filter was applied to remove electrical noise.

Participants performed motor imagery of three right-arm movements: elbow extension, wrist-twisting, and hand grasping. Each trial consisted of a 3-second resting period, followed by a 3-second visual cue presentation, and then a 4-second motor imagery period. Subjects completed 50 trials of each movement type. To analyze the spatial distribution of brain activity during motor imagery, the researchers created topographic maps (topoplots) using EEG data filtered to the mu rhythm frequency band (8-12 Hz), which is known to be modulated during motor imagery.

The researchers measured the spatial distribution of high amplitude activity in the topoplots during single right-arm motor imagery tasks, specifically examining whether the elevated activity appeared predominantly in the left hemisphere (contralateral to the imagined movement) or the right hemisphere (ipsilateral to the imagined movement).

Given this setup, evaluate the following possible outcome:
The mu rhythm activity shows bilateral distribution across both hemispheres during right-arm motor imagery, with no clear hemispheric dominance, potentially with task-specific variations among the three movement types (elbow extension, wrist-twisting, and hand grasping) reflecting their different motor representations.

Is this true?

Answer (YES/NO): NO